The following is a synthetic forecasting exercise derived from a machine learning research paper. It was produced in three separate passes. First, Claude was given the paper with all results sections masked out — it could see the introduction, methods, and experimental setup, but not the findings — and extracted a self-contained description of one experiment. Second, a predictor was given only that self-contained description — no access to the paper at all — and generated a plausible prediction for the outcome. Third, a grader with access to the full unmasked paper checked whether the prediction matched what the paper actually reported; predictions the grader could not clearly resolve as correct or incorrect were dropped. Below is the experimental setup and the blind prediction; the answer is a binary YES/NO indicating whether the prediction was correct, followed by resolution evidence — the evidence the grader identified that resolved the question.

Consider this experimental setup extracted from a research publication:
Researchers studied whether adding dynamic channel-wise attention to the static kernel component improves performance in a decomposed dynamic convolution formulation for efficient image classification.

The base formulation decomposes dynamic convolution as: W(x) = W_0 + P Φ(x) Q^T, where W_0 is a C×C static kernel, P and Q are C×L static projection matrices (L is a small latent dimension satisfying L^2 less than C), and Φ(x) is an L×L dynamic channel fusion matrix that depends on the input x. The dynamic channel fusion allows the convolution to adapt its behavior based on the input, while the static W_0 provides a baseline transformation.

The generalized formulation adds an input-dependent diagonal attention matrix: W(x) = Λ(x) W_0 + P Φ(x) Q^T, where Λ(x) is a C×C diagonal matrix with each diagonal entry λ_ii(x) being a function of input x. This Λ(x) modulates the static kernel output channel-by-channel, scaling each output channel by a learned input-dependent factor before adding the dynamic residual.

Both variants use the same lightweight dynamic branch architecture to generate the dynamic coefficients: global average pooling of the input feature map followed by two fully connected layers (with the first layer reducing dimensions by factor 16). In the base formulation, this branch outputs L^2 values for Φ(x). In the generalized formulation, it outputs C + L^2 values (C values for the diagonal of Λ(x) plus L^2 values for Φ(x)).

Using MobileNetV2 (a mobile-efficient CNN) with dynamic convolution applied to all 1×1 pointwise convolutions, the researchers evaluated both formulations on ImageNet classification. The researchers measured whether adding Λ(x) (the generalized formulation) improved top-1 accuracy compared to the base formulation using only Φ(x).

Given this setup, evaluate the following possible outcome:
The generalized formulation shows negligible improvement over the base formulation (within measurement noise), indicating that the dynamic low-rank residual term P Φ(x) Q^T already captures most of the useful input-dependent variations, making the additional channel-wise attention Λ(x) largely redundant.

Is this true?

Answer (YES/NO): NO